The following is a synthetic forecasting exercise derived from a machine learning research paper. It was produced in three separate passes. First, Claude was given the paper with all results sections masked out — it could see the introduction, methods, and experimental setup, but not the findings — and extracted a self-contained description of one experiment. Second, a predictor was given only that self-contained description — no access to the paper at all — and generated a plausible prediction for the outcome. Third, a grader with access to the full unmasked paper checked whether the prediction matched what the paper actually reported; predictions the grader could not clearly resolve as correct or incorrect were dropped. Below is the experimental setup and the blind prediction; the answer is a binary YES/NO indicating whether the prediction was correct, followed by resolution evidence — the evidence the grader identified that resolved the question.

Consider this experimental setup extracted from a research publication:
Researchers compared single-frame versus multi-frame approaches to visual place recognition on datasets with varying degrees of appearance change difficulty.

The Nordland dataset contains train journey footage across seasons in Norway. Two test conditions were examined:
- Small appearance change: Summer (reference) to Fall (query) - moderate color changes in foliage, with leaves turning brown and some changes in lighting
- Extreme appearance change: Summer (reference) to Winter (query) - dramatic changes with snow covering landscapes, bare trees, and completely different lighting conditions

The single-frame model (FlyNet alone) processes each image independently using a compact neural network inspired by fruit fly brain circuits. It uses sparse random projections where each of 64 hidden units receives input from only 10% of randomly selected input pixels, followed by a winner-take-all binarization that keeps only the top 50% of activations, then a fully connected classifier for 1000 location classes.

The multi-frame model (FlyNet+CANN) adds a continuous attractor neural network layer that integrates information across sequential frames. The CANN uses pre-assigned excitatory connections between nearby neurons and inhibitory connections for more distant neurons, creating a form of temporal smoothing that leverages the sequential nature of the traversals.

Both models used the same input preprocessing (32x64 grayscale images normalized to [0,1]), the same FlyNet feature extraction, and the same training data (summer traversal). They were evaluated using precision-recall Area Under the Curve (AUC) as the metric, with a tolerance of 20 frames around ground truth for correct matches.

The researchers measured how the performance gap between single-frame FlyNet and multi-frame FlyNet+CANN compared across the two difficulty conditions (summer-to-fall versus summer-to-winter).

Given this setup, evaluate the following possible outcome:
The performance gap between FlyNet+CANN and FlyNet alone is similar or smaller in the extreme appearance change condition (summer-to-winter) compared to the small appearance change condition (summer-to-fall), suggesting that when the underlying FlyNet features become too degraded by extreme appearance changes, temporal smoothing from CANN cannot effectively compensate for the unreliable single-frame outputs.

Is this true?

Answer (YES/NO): NO